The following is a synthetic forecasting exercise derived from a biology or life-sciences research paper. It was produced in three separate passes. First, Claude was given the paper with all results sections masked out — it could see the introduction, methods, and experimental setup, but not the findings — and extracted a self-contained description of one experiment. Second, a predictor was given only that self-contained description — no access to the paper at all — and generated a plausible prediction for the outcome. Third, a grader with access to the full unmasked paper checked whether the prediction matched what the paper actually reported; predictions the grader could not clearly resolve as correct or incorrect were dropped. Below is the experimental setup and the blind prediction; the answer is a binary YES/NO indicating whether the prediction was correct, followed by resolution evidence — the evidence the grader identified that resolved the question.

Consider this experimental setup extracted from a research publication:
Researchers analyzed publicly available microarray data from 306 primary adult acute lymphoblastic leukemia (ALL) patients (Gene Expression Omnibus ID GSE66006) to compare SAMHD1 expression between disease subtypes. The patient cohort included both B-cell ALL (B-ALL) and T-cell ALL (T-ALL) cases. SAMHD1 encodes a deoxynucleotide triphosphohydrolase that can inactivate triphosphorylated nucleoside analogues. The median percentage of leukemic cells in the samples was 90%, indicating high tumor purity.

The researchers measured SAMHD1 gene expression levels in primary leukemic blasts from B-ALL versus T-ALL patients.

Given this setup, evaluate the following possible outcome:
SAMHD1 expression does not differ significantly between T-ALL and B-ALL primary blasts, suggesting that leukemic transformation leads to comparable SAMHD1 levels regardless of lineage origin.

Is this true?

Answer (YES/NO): NO